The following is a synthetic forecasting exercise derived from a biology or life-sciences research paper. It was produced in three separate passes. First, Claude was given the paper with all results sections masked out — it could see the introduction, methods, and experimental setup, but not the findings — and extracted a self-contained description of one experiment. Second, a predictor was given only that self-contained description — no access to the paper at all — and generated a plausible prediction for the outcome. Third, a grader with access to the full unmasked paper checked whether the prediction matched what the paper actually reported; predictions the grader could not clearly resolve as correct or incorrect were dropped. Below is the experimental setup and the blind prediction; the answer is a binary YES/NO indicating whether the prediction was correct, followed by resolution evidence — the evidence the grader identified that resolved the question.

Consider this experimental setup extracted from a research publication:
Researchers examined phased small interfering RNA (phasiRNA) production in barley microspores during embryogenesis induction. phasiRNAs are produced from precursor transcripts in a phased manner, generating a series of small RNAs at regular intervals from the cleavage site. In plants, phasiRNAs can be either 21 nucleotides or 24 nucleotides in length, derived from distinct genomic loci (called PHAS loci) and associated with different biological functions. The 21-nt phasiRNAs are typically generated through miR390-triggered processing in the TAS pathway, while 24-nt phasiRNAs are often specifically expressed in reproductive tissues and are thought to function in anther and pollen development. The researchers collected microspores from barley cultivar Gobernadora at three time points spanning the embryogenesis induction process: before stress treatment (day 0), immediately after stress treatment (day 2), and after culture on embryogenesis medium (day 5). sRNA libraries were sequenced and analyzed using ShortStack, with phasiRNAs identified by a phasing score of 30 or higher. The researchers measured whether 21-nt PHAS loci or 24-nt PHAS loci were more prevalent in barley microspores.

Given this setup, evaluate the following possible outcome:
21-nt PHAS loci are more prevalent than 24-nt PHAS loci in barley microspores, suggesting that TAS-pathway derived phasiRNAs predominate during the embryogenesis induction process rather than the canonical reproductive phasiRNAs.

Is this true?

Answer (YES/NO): NO